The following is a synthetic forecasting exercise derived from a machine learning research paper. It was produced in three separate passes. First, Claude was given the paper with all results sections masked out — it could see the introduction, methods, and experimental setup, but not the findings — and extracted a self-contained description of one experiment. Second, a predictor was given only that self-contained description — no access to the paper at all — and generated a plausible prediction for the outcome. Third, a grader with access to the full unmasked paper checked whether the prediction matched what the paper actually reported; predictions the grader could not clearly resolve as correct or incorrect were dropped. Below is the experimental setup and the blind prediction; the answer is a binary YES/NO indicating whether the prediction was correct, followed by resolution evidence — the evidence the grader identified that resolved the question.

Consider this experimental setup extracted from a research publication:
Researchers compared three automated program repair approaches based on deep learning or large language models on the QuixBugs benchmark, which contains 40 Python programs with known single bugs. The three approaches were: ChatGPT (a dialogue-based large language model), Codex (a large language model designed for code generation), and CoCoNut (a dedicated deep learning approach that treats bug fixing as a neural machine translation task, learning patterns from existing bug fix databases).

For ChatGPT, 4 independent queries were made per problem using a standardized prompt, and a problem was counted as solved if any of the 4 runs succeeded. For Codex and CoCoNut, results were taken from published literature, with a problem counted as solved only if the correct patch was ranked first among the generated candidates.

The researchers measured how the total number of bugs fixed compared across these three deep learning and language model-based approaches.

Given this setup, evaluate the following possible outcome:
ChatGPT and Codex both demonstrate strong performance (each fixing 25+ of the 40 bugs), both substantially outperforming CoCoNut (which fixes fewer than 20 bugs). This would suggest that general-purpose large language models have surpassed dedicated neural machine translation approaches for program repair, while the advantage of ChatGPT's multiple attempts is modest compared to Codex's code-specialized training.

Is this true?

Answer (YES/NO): NO